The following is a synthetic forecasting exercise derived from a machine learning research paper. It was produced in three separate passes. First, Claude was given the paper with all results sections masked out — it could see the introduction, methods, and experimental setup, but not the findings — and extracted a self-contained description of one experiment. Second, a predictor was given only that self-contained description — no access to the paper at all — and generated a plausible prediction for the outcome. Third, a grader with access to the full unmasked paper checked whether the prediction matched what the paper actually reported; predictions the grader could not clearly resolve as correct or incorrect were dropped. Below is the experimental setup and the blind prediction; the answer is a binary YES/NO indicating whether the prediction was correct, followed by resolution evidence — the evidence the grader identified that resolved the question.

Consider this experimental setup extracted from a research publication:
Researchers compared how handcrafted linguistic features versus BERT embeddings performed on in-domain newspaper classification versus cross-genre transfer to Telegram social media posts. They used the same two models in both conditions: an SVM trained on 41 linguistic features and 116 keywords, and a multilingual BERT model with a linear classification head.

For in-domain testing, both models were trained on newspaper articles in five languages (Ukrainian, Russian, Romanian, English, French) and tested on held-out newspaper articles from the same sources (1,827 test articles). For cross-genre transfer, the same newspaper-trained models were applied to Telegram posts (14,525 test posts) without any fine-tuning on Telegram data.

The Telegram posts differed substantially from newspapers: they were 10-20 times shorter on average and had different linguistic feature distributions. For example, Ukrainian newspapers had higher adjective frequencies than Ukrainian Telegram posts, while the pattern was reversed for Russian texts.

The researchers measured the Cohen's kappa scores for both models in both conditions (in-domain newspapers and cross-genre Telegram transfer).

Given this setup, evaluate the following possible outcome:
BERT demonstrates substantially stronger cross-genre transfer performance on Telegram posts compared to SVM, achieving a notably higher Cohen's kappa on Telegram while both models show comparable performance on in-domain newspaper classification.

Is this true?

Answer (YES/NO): NO